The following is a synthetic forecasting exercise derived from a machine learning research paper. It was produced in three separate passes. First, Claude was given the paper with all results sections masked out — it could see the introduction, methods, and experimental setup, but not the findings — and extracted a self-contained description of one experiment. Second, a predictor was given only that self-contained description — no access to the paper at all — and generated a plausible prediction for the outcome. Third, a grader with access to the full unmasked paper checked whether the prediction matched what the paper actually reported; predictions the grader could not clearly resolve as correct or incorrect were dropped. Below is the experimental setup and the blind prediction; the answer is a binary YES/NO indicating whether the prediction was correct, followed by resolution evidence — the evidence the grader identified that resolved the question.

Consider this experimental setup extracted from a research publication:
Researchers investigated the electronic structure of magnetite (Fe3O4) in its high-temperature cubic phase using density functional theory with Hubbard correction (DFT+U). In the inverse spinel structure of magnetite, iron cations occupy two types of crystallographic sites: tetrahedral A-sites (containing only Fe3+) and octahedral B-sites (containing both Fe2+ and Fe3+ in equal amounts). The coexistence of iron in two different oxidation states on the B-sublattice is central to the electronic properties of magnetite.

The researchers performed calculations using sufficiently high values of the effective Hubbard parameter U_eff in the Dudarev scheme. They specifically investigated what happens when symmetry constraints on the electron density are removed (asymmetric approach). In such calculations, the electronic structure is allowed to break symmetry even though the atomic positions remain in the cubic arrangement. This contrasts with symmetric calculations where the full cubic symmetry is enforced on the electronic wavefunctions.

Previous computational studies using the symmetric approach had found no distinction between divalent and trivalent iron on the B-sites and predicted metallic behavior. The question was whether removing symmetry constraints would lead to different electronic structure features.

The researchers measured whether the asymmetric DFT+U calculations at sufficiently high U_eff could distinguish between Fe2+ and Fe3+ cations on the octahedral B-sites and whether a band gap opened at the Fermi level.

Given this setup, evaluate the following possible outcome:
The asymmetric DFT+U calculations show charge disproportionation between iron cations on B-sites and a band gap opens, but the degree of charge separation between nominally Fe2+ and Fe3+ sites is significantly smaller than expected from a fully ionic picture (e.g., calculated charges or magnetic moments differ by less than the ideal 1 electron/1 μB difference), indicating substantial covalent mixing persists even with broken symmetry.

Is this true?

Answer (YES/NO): NO